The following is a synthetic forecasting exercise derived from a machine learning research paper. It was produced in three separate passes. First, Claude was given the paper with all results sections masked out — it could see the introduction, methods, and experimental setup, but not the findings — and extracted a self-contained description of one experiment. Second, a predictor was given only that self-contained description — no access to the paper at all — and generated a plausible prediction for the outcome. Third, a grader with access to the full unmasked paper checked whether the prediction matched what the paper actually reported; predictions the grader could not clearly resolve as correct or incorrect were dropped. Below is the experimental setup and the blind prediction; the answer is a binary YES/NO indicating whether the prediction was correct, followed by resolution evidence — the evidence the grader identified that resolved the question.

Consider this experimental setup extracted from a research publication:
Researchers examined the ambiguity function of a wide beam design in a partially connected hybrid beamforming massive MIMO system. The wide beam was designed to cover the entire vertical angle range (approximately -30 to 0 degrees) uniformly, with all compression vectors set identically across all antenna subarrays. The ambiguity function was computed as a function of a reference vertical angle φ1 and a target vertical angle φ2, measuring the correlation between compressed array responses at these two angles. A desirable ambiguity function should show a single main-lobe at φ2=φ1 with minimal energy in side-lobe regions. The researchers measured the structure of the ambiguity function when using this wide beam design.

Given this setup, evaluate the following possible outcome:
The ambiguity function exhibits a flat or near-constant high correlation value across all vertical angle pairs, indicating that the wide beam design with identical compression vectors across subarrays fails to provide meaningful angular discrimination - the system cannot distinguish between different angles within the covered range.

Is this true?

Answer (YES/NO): NO